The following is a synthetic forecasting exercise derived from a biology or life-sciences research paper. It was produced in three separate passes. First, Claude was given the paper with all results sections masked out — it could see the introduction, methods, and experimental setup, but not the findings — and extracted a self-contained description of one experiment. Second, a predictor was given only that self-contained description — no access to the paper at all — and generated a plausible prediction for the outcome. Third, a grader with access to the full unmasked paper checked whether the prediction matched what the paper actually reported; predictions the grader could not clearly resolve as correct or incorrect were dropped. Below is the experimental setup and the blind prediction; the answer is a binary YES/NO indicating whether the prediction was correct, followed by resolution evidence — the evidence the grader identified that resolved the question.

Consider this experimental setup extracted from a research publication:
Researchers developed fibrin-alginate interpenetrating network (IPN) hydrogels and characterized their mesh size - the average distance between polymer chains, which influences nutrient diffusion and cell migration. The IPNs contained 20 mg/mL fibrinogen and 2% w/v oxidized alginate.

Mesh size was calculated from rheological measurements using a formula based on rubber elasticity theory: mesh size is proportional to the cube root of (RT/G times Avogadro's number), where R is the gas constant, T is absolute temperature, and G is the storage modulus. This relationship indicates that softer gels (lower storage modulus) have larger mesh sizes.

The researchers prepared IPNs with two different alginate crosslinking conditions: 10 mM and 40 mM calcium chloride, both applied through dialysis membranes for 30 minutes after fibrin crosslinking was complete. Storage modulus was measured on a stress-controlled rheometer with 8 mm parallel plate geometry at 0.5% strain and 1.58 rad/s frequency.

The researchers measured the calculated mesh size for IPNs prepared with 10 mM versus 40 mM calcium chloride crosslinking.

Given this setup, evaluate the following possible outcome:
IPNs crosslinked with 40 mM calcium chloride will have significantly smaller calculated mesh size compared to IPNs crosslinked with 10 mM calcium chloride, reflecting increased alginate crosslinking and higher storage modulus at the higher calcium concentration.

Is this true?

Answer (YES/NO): YES